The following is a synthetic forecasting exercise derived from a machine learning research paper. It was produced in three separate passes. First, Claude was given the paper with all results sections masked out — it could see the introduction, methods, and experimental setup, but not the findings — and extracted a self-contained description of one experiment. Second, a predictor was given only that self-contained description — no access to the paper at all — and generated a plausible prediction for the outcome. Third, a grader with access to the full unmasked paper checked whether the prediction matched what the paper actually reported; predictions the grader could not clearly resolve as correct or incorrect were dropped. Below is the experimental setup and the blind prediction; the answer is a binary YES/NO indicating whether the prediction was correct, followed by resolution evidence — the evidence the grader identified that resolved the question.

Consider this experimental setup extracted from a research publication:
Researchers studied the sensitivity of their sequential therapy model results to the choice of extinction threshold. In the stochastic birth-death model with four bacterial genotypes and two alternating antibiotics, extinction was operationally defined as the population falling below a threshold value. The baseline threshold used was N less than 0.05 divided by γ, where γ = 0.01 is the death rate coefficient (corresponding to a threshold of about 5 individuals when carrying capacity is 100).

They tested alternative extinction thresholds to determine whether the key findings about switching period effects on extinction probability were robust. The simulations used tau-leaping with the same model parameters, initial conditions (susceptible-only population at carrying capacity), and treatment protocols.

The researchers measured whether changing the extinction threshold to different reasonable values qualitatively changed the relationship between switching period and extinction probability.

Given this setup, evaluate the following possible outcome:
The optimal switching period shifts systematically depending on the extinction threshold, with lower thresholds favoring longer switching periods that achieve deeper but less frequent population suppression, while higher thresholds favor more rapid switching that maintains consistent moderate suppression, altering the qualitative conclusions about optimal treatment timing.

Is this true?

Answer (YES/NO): NO